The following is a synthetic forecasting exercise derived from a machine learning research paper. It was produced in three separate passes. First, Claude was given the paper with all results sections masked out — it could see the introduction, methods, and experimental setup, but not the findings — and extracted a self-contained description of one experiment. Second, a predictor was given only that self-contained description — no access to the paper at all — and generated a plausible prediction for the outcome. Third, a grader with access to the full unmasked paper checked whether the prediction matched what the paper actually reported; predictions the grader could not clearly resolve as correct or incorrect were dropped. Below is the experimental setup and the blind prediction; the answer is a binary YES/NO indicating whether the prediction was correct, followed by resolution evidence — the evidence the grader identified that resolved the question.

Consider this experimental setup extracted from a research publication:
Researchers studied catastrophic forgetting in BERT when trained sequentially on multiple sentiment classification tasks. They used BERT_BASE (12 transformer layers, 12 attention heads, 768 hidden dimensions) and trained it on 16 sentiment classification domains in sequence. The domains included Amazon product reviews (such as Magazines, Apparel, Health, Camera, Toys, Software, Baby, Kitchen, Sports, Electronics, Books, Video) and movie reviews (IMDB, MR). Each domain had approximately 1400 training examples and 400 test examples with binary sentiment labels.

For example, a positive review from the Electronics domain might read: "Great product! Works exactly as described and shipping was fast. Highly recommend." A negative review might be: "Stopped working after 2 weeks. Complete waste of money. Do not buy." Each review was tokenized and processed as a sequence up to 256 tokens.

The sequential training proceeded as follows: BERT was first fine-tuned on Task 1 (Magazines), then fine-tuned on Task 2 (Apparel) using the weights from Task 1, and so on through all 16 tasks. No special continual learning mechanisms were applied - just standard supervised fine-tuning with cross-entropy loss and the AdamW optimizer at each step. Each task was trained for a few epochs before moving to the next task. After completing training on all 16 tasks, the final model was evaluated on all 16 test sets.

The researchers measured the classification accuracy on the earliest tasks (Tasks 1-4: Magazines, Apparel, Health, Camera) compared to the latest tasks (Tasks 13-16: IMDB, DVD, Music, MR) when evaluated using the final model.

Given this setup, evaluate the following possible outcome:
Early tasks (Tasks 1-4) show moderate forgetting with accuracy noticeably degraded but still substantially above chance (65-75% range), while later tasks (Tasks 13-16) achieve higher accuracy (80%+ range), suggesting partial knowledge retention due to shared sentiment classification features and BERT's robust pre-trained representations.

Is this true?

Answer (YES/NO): NO